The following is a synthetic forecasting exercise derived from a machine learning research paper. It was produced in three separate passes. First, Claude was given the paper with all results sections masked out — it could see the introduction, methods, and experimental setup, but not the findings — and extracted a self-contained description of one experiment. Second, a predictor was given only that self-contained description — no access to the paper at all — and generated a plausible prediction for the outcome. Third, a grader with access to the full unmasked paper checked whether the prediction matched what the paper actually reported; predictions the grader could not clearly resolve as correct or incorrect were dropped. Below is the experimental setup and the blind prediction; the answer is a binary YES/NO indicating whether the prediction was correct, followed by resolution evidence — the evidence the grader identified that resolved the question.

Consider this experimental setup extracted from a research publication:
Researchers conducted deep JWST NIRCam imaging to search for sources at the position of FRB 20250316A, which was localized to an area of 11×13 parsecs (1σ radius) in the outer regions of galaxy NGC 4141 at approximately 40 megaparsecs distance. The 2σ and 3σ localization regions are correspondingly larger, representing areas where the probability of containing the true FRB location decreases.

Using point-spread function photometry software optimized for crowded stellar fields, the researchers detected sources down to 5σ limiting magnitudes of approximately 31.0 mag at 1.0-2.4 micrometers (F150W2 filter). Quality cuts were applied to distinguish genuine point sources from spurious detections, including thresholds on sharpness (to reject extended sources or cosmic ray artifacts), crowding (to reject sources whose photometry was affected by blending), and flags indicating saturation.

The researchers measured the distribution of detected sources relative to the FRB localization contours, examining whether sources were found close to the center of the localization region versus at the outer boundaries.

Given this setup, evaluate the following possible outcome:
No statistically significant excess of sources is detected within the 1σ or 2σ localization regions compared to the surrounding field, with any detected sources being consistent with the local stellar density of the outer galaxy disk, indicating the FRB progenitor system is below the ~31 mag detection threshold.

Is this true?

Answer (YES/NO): NO